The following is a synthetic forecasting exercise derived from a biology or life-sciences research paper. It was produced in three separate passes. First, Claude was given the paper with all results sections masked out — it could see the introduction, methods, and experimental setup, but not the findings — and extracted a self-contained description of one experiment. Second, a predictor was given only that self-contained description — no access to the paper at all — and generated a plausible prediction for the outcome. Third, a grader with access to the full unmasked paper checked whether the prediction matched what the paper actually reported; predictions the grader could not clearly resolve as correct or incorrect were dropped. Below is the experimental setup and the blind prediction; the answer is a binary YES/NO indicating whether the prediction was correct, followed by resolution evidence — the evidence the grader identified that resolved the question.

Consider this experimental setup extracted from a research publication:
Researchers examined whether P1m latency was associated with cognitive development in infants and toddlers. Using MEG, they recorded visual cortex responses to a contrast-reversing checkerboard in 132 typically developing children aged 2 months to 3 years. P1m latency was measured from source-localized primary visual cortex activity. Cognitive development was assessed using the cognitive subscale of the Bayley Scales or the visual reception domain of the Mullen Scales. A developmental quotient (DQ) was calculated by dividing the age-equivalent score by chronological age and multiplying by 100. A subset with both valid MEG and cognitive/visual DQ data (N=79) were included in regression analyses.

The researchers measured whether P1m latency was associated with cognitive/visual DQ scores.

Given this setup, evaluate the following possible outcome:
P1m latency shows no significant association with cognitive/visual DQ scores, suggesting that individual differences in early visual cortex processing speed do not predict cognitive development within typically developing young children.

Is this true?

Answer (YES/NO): YES